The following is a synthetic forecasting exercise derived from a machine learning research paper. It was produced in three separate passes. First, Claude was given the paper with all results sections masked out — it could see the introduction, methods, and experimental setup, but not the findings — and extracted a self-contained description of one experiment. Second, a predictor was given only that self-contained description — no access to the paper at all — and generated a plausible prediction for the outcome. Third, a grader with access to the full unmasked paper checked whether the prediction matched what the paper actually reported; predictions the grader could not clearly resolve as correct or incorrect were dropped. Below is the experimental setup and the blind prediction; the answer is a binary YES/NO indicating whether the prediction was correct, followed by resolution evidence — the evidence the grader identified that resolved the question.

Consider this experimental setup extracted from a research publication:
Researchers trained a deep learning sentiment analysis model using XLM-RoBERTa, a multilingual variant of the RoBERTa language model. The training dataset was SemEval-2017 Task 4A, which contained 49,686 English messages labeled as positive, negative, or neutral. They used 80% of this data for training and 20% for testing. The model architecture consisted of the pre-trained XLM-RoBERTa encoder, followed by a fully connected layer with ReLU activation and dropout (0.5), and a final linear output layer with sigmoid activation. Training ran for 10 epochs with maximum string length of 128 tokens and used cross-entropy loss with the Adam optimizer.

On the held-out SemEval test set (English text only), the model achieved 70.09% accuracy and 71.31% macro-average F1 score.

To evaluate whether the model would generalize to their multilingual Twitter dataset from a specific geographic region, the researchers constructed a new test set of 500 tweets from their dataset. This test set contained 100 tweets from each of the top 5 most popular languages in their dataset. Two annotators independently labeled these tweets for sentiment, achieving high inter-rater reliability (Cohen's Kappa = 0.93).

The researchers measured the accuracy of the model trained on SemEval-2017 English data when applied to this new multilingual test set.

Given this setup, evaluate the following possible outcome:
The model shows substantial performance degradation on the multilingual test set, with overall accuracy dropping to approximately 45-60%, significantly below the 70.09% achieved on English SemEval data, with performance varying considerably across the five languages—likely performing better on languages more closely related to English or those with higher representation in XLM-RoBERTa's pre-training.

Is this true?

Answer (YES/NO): NO